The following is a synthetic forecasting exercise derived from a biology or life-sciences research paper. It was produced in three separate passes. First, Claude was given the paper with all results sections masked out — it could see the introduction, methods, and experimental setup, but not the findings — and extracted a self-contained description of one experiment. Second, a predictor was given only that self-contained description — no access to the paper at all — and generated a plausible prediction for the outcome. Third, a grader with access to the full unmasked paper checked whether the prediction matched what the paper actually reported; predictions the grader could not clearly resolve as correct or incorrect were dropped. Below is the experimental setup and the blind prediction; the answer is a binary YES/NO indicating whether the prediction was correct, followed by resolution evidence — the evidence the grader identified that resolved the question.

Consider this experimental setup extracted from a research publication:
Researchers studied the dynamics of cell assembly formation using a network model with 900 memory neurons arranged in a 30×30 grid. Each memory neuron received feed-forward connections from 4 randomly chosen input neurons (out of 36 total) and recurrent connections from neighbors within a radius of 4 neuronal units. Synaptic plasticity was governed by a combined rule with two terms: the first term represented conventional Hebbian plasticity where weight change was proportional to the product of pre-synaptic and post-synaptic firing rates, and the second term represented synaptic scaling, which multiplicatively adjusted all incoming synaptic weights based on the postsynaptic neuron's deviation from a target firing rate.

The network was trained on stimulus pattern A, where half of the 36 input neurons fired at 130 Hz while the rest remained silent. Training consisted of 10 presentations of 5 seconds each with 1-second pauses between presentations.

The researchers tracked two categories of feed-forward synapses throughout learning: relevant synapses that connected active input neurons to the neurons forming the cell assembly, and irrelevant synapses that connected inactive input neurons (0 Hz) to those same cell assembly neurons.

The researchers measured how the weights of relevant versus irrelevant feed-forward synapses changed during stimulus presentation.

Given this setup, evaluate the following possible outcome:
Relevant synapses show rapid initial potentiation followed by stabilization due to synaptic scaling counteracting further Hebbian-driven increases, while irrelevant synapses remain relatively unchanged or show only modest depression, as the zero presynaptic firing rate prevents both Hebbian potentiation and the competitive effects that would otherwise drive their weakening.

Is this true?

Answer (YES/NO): NO